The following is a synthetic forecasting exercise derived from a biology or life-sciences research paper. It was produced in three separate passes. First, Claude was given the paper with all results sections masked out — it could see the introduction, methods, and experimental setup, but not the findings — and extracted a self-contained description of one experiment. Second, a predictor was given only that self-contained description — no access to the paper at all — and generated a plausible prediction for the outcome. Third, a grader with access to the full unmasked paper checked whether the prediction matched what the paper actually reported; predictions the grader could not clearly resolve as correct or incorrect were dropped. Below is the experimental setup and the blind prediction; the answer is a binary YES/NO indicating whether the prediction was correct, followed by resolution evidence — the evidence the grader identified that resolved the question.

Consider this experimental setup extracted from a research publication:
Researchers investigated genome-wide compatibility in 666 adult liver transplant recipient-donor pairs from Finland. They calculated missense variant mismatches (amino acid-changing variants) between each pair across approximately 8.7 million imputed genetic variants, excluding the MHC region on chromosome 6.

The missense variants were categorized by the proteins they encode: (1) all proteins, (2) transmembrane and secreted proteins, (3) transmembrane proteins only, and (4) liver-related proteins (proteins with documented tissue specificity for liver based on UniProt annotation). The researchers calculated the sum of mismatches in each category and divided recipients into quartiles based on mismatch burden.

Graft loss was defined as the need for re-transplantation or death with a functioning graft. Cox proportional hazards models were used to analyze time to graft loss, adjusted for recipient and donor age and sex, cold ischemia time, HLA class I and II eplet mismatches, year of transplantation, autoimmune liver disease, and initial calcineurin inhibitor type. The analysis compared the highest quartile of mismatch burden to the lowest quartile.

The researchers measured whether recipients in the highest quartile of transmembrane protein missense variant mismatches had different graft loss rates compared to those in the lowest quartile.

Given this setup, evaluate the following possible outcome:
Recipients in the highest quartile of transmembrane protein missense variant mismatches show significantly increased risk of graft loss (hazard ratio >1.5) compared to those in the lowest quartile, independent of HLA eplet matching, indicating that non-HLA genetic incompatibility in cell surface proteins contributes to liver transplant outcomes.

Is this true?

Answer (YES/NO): NO